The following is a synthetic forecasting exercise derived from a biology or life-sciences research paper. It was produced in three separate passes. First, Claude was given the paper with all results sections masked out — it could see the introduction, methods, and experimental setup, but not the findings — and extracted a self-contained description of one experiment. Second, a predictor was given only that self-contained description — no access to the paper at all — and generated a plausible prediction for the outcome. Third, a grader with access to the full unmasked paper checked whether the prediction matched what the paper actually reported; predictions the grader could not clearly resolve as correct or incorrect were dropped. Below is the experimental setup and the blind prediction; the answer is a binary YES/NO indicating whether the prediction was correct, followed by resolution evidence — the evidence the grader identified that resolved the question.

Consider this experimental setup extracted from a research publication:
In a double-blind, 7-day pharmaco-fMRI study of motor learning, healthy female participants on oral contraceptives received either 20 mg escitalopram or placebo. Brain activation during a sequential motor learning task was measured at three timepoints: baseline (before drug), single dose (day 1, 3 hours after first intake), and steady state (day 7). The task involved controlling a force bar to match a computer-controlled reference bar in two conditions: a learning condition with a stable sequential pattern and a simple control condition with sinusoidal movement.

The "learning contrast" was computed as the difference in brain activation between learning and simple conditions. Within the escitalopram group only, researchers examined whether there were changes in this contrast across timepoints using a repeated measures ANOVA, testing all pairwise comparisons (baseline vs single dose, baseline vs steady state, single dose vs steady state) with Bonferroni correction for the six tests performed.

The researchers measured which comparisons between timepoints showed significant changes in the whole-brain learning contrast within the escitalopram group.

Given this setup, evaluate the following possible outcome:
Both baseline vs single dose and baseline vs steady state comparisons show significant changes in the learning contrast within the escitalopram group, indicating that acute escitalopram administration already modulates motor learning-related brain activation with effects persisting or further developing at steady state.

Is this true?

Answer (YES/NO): NO